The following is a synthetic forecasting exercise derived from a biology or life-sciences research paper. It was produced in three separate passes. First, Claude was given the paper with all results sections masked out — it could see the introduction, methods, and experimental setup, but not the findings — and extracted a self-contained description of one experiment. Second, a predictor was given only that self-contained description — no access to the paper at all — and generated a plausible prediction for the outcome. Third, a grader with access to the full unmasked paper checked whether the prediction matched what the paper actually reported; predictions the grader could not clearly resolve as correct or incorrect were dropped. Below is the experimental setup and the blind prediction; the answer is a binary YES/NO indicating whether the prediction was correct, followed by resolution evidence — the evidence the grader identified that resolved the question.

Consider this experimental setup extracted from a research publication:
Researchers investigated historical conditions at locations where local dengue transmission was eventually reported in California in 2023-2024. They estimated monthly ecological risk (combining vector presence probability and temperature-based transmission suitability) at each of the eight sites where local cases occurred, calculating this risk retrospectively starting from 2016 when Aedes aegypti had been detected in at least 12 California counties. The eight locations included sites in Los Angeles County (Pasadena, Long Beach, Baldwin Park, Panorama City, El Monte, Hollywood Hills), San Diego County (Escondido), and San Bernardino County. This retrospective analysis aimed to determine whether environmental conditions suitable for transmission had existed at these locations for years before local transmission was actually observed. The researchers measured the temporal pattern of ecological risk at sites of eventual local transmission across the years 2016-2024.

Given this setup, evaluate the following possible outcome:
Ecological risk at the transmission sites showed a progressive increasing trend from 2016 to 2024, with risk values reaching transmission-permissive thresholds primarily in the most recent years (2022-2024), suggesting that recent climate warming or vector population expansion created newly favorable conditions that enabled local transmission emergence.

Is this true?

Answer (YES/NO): NO